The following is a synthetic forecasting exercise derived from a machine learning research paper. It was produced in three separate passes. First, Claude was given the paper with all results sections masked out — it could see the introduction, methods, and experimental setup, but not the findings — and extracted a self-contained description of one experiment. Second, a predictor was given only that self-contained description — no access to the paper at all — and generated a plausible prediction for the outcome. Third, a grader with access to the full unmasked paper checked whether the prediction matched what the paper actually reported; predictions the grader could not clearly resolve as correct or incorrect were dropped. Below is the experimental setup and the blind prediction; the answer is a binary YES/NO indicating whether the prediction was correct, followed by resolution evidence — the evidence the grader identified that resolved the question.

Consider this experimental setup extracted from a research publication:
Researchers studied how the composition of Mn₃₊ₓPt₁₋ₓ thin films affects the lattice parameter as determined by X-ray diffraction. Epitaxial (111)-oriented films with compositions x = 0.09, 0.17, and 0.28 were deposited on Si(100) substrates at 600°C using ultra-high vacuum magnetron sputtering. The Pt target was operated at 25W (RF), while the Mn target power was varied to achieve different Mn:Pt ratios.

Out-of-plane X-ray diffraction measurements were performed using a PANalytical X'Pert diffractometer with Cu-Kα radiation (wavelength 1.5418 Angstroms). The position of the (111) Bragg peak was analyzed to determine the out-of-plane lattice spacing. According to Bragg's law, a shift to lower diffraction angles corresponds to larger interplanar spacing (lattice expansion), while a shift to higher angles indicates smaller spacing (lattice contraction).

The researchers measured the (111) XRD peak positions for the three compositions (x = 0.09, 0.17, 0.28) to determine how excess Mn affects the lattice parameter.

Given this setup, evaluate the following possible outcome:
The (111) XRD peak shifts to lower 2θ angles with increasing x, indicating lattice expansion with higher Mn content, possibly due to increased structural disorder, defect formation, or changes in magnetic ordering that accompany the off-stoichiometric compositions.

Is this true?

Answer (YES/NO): YES